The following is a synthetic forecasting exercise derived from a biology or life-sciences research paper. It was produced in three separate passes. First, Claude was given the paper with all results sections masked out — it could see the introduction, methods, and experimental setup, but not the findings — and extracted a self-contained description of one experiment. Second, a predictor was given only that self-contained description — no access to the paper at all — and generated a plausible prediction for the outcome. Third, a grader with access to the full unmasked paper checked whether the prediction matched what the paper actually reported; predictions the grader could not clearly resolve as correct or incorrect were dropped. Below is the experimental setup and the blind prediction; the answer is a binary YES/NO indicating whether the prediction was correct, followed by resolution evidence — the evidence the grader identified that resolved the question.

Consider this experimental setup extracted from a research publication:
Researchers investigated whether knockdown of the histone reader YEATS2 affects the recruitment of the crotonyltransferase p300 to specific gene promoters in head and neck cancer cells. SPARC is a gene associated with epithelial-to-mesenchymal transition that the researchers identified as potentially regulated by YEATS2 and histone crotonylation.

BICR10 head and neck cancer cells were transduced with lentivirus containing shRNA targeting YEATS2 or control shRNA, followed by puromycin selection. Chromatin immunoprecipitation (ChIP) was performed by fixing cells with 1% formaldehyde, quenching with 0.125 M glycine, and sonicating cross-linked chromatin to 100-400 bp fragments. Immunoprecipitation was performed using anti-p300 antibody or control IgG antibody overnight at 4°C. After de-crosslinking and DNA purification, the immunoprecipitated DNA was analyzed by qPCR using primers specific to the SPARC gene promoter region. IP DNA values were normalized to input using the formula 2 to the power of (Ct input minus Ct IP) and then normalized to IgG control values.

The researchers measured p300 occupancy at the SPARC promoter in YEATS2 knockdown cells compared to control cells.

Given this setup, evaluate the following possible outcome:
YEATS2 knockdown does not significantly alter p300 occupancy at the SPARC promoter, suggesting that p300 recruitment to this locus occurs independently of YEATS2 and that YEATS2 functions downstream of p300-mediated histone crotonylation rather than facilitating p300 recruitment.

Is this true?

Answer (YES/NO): NO